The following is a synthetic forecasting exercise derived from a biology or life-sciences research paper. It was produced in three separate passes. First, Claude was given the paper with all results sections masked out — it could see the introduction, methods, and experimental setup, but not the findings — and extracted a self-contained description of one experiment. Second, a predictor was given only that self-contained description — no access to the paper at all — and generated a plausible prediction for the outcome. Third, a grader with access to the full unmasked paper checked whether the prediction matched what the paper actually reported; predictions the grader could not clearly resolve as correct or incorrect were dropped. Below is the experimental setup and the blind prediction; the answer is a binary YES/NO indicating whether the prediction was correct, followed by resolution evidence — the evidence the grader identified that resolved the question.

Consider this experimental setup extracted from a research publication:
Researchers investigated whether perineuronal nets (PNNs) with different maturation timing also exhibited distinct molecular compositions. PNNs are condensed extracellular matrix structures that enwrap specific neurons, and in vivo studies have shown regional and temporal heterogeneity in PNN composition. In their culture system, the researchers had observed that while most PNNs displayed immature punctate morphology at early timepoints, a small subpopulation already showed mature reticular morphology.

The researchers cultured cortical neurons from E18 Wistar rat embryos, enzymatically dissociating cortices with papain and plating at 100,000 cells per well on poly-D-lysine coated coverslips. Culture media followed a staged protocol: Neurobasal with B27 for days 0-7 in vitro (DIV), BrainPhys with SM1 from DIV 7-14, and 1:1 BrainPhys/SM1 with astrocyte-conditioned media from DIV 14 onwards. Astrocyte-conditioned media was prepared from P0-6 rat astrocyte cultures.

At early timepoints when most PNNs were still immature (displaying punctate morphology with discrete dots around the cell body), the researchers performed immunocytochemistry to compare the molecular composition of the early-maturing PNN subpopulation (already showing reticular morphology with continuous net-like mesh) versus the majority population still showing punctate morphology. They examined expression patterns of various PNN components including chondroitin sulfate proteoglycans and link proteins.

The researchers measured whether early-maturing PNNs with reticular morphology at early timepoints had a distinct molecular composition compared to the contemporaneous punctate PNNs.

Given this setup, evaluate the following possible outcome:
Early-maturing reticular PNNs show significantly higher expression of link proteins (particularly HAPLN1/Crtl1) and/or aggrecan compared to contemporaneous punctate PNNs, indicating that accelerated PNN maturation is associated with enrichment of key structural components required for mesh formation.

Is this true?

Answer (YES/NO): YES